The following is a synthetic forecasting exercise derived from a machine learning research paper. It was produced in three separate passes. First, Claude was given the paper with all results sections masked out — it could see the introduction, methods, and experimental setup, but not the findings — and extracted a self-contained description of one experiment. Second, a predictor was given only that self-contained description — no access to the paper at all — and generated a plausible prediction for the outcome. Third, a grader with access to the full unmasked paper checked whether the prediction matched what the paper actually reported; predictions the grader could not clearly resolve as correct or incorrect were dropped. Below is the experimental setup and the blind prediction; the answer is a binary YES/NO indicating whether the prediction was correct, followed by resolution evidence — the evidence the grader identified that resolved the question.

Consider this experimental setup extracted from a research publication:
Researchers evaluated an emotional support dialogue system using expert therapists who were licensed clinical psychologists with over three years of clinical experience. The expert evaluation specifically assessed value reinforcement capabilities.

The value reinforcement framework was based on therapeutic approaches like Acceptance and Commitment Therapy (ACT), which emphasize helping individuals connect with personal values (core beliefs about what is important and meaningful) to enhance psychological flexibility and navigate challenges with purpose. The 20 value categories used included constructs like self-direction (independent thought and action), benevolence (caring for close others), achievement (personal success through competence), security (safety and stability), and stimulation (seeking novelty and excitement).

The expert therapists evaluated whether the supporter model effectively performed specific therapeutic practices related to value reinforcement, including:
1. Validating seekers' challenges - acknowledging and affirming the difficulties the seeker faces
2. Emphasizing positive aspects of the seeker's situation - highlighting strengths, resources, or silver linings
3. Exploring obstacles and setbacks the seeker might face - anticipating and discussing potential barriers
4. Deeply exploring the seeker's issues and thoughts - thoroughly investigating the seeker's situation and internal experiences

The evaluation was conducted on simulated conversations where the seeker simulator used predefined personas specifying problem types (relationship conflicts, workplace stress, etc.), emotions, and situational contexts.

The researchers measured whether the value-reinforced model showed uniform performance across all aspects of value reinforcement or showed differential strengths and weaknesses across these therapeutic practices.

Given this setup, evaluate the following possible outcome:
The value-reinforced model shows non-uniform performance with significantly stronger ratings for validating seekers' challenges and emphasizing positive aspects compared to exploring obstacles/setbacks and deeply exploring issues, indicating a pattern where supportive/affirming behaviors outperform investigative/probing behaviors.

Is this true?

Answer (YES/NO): YES